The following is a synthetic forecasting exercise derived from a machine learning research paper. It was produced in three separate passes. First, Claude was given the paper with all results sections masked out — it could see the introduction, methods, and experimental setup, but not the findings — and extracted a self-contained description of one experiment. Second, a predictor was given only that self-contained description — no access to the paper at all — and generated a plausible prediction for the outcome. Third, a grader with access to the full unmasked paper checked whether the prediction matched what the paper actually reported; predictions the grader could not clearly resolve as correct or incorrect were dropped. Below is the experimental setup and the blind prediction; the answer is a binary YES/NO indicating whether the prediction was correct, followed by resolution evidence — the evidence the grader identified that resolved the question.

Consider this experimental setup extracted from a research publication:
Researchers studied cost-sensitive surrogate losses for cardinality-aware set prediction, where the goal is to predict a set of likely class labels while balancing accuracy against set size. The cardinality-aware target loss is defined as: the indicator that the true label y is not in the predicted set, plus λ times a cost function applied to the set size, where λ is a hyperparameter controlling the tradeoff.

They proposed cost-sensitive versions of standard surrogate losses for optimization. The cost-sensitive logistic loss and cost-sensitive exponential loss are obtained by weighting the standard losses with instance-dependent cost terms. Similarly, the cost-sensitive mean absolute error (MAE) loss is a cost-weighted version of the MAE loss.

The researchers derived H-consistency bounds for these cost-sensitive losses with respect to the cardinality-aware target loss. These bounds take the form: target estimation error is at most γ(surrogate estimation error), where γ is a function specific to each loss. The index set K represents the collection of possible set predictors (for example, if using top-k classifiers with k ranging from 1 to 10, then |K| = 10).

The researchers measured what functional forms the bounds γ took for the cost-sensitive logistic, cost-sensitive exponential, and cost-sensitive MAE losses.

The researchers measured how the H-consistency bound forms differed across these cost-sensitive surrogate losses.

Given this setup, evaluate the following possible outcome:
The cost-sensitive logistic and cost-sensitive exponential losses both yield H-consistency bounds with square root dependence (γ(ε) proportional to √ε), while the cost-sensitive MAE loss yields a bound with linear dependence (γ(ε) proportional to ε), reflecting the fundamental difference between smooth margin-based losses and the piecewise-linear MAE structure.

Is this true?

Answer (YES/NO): YES